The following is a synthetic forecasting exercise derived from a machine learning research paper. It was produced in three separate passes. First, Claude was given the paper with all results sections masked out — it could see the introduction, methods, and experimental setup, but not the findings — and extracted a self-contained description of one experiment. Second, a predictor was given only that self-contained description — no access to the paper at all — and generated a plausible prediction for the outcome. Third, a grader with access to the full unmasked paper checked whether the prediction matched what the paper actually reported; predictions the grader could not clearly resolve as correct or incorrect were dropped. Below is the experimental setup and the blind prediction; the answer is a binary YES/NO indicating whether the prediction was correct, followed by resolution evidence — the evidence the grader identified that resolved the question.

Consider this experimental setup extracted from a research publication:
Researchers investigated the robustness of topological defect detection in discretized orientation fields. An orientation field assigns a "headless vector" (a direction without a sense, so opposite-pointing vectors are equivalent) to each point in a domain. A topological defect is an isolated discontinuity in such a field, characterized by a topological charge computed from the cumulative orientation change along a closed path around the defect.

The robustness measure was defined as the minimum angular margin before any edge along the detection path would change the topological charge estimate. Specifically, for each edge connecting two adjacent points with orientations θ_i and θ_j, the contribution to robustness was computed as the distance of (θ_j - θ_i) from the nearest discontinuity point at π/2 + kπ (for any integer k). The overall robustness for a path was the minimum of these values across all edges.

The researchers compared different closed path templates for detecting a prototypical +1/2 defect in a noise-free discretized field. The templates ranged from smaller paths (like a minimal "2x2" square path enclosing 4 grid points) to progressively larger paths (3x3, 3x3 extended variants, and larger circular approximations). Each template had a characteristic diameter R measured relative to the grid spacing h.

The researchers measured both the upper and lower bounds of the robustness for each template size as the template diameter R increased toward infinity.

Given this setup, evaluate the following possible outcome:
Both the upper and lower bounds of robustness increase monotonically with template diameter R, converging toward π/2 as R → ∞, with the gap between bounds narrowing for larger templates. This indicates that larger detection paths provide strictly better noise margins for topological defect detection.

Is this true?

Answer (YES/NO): YES